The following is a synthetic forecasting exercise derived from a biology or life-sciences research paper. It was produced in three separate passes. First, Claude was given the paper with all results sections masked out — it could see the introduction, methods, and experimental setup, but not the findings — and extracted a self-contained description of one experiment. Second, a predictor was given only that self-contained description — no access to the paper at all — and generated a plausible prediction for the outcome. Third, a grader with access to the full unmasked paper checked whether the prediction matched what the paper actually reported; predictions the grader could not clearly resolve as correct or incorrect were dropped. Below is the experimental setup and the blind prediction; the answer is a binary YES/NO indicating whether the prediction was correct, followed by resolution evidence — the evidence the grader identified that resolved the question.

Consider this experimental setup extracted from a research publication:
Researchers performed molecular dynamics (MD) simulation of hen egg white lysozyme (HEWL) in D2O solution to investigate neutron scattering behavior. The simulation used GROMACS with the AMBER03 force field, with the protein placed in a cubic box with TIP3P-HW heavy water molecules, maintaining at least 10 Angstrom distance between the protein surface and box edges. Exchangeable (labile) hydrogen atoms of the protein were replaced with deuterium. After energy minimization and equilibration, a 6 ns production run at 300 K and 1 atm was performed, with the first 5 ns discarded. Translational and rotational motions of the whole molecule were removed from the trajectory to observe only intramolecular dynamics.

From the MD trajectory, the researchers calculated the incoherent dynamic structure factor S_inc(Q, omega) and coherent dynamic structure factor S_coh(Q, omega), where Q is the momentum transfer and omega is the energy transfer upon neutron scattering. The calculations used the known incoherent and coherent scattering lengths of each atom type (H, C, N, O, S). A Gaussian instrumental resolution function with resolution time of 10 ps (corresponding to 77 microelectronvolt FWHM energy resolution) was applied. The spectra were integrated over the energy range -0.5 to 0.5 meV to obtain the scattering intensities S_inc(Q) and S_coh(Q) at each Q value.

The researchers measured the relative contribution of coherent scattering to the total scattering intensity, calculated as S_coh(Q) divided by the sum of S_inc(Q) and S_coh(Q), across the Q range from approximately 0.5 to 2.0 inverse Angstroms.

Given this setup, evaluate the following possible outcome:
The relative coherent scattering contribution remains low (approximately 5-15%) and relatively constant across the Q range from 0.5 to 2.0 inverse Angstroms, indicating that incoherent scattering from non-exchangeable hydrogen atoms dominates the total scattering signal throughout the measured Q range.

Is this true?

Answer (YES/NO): NO